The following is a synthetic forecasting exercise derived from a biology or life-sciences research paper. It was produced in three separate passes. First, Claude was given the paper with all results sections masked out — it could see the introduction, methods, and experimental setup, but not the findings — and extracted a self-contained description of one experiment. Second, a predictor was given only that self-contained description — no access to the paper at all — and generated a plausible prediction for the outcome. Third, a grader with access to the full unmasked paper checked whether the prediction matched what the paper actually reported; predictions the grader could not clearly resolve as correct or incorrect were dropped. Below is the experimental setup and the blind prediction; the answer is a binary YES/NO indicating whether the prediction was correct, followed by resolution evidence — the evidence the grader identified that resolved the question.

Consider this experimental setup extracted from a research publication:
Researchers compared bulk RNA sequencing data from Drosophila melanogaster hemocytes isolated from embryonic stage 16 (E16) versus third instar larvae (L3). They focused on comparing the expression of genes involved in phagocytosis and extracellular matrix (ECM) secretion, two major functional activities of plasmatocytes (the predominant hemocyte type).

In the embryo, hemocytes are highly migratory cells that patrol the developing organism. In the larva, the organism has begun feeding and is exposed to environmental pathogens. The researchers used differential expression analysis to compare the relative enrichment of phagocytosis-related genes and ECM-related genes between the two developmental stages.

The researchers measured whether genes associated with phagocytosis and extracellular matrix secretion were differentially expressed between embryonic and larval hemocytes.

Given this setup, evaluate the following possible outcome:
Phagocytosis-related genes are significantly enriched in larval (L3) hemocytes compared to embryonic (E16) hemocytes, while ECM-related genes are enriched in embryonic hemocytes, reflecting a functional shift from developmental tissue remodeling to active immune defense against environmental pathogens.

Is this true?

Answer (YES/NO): YES